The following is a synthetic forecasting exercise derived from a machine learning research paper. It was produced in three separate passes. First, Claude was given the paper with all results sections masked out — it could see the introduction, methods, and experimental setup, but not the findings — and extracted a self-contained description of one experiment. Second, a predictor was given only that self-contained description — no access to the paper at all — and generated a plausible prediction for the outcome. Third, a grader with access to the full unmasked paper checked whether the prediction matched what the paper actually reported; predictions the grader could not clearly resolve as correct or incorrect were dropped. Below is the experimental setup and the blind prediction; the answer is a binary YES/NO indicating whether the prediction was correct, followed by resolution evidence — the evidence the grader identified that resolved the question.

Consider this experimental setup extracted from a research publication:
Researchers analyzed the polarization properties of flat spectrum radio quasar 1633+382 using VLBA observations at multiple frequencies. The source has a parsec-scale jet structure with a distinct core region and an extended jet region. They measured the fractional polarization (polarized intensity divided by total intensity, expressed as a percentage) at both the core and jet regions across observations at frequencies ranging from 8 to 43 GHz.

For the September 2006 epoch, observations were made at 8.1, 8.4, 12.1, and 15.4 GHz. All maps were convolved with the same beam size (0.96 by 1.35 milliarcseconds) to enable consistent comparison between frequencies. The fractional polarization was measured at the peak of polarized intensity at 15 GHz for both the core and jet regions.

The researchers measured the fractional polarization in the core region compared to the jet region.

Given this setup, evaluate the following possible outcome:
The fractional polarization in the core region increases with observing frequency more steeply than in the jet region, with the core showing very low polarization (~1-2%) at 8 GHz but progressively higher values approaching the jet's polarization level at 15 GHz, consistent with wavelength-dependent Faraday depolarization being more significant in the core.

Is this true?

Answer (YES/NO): NO